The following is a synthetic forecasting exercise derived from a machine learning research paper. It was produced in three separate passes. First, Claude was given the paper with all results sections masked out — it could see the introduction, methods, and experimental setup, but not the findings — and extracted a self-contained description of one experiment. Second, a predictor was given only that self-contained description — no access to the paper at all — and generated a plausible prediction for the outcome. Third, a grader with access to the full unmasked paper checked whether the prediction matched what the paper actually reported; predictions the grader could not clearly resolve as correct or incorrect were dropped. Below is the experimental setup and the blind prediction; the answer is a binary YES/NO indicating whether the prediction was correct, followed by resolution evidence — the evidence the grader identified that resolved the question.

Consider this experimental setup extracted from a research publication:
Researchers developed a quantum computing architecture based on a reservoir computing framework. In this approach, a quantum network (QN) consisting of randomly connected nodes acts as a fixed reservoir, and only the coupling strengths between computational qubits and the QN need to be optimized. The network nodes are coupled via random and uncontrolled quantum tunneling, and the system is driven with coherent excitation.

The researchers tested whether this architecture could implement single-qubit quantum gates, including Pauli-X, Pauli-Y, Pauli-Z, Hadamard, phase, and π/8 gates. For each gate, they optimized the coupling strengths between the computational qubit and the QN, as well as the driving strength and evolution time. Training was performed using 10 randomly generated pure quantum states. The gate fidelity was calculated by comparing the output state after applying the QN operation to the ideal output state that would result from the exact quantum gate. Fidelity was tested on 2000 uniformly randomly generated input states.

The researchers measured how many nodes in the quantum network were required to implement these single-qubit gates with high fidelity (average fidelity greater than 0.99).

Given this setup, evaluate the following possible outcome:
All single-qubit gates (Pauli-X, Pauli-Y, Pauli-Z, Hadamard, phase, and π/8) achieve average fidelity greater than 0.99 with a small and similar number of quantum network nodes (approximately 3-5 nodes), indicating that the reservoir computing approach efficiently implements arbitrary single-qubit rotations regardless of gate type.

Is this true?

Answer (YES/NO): NO